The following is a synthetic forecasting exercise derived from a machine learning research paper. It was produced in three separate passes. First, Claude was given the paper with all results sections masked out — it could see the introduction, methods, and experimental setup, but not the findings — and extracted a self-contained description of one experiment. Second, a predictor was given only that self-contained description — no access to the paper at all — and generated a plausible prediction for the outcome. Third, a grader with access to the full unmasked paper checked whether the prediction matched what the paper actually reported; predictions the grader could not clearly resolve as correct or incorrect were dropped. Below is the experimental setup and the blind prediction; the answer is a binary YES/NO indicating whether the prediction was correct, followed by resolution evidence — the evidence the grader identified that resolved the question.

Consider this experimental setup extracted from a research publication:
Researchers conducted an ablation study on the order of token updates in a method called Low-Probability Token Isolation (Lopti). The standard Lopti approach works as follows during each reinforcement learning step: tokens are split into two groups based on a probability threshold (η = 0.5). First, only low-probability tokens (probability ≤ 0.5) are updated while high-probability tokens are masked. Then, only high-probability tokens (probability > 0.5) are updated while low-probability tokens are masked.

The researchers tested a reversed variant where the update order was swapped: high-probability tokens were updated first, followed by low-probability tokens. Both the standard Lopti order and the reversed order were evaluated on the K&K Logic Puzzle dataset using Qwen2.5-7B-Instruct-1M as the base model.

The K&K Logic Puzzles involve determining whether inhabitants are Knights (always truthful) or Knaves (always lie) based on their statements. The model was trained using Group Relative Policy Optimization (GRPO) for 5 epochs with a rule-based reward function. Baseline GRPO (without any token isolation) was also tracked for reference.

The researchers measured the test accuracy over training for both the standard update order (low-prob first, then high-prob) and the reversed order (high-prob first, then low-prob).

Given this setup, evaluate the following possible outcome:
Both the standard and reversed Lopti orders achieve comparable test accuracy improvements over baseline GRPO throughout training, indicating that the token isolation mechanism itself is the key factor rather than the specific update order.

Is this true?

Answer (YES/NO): NO